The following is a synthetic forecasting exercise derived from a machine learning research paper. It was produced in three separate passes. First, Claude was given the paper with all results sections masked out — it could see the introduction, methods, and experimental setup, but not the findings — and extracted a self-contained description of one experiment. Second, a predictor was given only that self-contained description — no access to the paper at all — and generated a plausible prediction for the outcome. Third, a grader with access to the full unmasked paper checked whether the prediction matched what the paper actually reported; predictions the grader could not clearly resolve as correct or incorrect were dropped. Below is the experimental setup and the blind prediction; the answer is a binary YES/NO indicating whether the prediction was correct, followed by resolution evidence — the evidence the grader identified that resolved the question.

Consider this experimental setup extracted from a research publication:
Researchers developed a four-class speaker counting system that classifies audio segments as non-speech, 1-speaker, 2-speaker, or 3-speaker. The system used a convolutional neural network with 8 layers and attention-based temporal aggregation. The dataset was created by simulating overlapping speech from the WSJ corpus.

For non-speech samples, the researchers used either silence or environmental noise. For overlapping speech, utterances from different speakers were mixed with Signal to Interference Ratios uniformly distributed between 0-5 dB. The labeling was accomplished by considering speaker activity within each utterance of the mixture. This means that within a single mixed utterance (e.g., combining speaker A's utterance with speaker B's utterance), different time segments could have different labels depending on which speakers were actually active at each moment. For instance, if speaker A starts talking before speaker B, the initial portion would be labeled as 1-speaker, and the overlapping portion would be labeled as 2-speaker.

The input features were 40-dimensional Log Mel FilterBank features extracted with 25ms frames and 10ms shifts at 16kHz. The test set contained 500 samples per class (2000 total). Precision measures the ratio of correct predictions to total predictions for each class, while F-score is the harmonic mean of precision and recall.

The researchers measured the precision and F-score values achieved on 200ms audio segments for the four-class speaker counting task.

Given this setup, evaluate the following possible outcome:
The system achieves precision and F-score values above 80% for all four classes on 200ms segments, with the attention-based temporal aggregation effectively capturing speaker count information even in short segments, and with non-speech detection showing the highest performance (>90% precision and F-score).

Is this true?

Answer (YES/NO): NO